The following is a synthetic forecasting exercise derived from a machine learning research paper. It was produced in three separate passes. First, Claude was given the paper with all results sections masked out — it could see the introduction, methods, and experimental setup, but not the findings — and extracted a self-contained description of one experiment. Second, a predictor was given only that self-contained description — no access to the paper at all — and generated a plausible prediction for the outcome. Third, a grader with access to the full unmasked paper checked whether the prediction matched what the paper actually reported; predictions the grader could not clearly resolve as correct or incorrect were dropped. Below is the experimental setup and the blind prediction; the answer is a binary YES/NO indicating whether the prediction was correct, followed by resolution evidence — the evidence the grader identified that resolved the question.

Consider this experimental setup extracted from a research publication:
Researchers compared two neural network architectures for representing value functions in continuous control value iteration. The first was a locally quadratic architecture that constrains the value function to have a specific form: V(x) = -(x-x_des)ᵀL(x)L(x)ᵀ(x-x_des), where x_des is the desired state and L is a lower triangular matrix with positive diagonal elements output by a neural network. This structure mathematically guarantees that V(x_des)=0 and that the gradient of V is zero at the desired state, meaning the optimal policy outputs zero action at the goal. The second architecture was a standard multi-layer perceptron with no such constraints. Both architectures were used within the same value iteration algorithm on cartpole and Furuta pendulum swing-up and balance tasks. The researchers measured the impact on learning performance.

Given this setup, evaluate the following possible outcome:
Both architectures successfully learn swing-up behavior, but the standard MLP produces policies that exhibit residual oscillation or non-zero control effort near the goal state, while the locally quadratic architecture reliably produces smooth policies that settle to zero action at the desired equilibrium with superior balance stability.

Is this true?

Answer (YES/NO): NO